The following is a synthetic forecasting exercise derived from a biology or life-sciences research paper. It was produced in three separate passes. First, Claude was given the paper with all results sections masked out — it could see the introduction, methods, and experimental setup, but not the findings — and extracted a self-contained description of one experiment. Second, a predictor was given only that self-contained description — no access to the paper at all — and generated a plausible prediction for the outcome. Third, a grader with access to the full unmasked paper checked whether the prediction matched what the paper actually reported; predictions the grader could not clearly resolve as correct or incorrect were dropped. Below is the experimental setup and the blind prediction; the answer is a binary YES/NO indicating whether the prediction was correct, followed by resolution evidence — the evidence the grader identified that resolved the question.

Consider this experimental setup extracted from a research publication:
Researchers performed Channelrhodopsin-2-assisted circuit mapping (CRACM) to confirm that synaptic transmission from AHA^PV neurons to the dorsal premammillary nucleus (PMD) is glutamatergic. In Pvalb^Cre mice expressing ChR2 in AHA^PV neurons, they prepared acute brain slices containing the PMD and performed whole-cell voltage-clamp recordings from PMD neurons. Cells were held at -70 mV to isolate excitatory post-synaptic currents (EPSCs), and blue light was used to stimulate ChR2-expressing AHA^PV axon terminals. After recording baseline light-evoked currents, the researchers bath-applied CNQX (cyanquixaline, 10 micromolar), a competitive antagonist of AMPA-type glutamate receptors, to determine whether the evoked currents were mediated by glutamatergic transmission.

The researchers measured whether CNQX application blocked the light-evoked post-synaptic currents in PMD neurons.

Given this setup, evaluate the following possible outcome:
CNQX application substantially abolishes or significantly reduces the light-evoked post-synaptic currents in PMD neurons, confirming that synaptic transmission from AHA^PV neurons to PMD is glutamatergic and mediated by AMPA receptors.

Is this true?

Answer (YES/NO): YES